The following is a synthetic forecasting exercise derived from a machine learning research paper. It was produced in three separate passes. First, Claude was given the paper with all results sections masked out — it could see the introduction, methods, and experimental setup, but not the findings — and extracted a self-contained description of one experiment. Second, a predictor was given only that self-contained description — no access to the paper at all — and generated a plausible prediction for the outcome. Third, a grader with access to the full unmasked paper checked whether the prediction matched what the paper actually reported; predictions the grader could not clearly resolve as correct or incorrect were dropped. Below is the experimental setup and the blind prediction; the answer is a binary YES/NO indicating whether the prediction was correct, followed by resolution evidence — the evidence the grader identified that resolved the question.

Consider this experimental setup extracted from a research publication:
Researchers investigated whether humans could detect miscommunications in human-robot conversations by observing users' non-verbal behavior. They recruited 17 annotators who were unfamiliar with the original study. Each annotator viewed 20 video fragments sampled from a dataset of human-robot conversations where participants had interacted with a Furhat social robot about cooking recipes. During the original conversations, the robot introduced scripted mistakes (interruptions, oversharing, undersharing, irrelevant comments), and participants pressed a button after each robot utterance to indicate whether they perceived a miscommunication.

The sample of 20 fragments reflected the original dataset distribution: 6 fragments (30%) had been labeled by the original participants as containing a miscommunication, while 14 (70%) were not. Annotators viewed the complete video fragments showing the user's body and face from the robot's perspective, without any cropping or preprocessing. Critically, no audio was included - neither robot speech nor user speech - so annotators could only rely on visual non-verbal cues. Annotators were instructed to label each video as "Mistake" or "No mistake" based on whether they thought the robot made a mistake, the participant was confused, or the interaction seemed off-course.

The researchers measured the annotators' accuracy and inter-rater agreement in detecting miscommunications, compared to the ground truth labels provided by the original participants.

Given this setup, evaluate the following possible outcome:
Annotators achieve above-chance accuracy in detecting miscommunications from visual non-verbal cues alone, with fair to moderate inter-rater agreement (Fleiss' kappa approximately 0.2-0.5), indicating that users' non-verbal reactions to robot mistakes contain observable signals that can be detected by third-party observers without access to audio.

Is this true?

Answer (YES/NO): NO